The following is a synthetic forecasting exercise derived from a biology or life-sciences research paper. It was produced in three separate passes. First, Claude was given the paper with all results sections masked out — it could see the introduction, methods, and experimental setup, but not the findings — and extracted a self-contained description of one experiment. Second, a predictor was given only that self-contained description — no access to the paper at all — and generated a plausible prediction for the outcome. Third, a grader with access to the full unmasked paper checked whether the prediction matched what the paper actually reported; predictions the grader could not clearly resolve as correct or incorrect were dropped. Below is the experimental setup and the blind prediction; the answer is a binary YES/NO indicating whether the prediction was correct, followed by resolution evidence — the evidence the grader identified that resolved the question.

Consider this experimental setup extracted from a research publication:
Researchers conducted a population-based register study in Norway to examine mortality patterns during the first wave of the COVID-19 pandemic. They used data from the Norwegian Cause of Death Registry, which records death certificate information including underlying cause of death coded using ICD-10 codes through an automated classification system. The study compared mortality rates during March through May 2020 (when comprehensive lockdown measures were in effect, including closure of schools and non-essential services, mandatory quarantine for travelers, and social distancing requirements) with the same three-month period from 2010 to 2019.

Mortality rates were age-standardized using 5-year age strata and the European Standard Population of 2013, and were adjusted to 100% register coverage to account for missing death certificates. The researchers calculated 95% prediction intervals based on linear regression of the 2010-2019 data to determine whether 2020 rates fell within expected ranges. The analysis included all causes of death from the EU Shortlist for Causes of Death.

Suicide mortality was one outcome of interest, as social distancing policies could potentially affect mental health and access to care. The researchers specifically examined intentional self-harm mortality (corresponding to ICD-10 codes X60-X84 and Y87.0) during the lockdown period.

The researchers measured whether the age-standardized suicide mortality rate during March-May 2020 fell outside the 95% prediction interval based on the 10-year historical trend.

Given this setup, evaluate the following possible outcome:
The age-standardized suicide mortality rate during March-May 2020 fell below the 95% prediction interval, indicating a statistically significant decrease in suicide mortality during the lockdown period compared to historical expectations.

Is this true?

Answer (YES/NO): NO